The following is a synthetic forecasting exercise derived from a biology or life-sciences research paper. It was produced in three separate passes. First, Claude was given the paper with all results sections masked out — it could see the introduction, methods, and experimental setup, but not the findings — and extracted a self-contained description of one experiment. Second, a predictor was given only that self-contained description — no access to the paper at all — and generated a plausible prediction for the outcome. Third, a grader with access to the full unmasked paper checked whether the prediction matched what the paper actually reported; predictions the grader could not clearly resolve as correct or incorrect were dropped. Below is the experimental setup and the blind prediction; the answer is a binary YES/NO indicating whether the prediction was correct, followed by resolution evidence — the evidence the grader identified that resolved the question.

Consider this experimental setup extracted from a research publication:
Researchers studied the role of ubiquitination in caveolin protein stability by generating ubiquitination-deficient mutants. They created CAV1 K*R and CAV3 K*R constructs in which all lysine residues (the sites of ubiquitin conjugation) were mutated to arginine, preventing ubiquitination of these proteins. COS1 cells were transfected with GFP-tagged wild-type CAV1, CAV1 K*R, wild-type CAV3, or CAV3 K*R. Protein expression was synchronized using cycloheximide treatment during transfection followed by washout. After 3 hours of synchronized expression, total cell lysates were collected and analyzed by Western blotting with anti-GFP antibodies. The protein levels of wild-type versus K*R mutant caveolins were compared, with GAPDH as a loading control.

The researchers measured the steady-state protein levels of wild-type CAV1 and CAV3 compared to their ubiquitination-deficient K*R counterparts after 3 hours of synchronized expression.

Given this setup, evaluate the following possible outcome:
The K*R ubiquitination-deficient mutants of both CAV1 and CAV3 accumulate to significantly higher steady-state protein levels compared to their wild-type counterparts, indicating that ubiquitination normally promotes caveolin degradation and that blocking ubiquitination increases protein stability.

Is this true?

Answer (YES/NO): YES